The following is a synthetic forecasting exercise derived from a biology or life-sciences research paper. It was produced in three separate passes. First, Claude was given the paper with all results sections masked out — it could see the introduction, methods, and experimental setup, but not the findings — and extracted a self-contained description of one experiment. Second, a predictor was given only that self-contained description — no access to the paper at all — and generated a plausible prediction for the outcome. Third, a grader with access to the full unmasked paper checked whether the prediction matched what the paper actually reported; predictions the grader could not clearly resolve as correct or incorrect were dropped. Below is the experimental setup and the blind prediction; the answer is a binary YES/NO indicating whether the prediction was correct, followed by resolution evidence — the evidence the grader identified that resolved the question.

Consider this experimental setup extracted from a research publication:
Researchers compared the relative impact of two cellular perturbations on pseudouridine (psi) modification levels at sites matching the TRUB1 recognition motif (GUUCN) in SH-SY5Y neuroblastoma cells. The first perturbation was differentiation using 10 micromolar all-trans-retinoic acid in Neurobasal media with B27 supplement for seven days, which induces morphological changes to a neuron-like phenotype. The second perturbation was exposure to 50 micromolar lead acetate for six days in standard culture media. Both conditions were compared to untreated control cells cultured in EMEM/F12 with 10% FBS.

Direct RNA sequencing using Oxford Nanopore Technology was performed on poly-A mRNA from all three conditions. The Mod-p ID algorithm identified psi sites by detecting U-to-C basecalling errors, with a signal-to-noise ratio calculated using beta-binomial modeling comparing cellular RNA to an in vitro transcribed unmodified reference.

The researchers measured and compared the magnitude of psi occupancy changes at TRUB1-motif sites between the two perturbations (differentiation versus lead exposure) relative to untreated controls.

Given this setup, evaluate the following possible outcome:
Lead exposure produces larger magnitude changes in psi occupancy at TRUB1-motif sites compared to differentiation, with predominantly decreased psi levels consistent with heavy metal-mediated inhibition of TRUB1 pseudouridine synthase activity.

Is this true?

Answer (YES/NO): NO